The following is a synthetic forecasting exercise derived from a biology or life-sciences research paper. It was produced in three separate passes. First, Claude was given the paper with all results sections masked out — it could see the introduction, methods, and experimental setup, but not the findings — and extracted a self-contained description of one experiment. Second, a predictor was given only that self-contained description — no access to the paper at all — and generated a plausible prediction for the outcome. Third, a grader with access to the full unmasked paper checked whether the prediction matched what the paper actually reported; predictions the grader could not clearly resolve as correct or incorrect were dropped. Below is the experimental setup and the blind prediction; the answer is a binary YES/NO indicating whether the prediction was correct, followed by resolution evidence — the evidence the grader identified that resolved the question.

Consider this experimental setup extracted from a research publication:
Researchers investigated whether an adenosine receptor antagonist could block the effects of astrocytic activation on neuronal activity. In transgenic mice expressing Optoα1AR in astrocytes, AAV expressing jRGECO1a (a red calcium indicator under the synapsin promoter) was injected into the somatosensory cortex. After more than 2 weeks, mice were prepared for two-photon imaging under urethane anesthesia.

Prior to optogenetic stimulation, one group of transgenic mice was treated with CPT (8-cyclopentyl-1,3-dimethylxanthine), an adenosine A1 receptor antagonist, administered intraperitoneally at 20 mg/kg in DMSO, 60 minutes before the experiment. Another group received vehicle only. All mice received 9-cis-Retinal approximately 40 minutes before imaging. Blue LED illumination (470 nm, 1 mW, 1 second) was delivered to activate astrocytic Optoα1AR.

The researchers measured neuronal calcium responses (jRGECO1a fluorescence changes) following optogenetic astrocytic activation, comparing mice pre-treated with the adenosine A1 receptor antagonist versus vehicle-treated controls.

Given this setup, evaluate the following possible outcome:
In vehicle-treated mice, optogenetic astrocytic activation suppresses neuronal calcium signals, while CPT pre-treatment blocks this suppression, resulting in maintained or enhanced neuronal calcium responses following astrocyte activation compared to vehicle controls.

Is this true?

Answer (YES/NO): YES